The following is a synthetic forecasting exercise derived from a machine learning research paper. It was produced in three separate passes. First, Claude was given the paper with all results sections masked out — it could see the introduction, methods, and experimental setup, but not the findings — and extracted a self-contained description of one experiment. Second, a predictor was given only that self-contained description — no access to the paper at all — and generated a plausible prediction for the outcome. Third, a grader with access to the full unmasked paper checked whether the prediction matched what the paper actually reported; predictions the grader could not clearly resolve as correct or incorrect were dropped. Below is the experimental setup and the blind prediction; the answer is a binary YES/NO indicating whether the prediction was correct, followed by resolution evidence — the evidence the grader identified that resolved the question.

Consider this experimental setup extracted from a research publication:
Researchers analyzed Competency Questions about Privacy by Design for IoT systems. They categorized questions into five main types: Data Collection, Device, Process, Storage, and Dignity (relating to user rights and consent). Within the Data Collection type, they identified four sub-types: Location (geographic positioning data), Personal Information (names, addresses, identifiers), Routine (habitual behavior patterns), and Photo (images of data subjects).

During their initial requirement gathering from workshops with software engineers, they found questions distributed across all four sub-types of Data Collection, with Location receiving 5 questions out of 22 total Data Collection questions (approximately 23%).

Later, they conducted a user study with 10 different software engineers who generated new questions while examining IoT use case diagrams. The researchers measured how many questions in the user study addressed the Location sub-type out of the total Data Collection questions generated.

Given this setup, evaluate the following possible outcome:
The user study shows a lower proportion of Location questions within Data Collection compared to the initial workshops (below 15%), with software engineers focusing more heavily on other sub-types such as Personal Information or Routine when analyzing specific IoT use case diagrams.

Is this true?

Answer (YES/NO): YES